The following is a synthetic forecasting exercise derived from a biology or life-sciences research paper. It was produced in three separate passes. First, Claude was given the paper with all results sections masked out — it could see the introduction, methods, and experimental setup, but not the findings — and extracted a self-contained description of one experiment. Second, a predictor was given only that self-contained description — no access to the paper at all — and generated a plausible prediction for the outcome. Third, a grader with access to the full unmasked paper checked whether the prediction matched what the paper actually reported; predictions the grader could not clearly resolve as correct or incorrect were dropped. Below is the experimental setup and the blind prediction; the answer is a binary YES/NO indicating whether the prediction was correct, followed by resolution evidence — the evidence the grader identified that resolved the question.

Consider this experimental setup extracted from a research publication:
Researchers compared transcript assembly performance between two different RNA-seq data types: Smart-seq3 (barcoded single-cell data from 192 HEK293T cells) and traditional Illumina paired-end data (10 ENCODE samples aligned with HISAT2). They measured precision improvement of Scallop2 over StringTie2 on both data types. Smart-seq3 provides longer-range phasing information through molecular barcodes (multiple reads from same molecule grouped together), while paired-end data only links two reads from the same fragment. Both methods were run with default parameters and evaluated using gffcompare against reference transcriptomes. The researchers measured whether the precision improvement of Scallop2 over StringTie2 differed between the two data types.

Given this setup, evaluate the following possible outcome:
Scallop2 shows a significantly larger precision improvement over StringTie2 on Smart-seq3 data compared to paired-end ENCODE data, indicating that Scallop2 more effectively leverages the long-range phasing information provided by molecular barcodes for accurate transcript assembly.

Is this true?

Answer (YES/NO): YES